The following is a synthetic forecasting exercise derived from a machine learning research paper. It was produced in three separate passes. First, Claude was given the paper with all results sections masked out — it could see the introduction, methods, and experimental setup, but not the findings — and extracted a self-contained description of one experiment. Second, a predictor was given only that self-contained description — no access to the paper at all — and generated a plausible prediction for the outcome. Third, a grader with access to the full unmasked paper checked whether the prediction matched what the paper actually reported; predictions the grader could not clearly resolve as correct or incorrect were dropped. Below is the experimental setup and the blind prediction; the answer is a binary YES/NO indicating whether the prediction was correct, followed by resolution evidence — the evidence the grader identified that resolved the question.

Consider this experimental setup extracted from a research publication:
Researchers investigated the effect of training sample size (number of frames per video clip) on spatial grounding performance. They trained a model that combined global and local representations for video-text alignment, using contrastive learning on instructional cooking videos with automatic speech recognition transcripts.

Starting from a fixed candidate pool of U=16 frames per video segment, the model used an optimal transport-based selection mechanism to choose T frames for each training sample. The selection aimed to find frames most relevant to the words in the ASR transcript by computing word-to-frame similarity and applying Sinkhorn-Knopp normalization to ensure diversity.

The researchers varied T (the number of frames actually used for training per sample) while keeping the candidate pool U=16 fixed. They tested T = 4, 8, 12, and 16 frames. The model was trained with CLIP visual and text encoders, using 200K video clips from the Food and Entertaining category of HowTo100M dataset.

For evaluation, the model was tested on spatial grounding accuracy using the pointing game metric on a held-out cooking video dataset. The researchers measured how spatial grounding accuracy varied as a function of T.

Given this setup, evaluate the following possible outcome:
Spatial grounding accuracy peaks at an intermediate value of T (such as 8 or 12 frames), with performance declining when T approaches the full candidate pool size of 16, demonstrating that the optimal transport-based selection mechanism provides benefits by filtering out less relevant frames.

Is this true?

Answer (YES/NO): YES